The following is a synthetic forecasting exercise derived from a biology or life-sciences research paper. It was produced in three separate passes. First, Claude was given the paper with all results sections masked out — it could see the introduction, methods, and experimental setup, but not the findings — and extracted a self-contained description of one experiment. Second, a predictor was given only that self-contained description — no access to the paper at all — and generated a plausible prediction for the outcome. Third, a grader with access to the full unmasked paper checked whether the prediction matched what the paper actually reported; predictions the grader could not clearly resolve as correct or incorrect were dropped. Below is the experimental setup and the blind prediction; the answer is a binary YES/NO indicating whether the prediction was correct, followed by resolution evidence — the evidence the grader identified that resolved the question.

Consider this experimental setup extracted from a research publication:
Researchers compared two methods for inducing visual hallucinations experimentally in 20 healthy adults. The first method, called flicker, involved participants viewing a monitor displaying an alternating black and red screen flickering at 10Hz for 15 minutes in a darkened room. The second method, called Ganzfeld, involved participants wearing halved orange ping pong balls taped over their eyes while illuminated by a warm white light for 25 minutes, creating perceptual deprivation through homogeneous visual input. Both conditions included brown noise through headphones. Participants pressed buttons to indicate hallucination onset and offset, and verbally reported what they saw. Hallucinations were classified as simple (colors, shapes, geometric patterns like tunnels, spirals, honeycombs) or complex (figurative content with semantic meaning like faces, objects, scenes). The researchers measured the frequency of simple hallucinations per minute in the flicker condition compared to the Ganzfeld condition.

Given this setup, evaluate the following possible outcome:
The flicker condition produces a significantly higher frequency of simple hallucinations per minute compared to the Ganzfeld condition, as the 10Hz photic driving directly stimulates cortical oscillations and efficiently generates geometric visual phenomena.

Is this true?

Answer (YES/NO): YES